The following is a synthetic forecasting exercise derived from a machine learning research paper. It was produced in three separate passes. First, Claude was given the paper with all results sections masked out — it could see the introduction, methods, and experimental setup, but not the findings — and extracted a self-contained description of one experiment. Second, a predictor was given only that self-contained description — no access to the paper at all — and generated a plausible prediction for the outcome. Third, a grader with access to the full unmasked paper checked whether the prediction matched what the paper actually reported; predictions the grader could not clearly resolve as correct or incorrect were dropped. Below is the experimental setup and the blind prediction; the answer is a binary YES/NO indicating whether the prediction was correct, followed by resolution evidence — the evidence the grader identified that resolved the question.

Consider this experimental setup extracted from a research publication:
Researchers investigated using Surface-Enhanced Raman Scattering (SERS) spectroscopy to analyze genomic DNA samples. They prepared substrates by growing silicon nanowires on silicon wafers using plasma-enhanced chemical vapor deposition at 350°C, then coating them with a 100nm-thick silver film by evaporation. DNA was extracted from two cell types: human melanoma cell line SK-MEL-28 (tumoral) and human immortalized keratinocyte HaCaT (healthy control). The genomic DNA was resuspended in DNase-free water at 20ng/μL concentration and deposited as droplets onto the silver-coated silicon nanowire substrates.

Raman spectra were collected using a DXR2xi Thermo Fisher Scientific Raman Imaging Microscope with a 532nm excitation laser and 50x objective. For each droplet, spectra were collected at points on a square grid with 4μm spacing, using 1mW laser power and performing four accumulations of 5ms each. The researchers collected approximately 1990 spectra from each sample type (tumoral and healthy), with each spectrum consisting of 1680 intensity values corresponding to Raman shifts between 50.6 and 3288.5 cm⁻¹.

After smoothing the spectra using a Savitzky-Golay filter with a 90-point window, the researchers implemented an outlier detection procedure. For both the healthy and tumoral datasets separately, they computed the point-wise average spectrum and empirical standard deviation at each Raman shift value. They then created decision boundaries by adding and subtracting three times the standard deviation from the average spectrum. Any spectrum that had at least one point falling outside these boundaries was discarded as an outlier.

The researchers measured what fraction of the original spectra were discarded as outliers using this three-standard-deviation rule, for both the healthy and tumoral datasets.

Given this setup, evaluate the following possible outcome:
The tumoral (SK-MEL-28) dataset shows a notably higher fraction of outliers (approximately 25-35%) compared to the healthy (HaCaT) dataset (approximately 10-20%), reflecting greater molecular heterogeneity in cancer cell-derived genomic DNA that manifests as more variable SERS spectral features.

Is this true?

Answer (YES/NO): NO